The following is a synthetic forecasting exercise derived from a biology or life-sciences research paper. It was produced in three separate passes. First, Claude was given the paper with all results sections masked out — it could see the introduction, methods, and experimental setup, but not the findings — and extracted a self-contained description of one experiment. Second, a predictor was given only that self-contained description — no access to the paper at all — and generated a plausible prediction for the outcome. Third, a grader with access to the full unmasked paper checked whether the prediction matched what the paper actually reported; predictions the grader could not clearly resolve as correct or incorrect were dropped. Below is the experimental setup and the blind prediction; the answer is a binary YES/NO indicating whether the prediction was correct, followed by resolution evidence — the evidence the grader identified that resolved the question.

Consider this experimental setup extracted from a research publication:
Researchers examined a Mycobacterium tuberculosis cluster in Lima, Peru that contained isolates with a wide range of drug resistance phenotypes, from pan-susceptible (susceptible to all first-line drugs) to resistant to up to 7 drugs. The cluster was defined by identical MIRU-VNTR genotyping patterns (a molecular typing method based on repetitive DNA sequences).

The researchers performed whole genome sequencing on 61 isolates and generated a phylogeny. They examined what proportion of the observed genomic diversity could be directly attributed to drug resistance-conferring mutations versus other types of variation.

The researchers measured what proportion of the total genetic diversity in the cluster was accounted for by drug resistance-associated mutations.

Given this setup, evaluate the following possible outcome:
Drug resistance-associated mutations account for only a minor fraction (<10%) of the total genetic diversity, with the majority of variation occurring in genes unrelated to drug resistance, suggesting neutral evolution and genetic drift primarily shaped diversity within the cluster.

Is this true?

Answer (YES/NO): YES